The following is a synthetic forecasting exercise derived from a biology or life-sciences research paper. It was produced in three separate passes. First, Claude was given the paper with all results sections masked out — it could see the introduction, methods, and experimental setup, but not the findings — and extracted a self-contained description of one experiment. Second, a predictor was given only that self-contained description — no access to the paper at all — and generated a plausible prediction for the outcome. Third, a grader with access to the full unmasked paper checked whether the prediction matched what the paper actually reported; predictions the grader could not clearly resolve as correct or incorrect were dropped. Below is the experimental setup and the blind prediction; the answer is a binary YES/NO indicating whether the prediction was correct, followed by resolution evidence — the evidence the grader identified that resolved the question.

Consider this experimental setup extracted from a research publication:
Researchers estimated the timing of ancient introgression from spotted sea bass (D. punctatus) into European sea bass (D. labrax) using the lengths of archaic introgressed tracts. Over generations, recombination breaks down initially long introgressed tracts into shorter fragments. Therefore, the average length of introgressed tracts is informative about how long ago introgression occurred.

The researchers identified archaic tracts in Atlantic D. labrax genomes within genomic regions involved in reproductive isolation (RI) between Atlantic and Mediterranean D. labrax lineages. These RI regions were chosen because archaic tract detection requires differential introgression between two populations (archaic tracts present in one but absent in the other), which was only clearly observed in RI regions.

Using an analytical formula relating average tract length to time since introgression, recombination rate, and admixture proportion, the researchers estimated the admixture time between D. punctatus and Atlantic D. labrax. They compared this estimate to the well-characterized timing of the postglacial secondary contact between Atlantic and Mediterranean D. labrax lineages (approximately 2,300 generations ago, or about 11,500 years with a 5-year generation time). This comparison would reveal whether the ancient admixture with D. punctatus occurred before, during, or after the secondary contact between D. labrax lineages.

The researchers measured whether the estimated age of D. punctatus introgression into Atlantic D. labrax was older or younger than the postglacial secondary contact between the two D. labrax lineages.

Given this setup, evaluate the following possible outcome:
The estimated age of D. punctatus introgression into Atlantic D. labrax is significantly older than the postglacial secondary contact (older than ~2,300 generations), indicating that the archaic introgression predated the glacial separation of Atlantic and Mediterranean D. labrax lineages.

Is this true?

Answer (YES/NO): NO